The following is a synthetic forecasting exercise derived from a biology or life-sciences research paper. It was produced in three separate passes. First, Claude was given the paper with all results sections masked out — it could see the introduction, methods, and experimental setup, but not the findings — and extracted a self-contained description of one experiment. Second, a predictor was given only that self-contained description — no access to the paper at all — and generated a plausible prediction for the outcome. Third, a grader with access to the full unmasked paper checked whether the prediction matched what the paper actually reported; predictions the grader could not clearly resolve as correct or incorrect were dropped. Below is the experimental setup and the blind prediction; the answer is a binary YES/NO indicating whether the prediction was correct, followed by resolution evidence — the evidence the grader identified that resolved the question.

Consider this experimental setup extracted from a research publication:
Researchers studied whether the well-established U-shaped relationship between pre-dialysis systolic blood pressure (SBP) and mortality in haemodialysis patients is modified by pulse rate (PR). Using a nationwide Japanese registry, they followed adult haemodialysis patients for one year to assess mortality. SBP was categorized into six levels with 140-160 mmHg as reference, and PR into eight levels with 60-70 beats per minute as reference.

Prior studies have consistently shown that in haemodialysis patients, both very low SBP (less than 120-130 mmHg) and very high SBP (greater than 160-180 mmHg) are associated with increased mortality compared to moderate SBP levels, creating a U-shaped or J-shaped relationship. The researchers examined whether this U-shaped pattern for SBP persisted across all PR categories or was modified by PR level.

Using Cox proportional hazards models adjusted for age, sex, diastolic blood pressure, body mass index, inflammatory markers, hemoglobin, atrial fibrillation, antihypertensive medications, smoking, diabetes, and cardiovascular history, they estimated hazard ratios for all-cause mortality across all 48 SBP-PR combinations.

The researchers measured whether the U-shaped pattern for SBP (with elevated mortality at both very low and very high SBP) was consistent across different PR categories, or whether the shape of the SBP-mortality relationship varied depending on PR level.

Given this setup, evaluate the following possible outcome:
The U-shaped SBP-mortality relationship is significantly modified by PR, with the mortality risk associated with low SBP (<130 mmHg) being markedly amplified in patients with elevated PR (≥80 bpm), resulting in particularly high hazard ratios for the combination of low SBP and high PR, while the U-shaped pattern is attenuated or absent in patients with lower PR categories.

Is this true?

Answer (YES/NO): NO